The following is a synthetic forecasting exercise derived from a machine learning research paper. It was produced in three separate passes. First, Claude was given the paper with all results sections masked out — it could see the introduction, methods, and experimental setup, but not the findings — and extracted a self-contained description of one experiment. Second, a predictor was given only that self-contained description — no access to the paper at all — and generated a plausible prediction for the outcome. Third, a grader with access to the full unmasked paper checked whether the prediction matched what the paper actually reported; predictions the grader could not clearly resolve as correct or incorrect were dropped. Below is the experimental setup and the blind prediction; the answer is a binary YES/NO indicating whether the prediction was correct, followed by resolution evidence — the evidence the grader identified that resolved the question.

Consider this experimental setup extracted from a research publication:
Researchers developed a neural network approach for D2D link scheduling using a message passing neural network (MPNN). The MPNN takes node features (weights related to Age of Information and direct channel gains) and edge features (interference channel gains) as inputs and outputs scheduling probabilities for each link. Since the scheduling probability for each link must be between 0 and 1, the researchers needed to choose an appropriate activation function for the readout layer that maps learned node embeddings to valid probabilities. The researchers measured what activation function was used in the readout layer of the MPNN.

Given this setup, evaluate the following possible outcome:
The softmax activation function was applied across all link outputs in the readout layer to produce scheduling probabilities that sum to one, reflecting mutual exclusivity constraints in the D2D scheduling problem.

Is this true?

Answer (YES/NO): NO